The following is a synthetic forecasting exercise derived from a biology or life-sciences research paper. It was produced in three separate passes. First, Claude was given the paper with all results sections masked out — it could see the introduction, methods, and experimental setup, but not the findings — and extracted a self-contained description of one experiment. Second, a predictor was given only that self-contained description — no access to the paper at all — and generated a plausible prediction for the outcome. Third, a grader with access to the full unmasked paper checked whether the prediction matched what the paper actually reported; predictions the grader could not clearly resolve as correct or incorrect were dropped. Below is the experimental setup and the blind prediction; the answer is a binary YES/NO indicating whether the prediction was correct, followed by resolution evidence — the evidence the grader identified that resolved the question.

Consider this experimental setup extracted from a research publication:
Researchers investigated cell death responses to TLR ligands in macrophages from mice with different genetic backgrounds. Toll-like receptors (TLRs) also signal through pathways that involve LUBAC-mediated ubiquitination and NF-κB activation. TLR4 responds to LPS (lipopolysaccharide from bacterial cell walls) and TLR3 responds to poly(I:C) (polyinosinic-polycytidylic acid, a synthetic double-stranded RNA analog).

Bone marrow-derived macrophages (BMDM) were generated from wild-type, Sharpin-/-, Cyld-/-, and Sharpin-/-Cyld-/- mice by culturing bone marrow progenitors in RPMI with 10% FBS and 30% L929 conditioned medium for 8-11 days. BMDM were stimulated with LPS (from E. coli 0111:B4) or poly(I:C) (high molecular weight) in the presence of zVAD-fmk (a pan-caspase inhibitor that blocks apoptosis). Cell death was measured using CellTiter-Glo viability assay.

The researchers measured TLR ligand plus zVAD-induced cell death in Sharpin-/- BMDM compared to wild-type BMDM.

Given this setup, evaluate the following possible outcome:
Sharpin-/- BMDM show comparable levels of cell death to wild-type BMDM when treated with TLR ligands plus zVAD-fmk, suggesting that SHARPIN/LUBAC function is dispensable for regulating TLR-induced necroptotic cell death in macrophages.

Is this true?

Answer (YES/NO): NO